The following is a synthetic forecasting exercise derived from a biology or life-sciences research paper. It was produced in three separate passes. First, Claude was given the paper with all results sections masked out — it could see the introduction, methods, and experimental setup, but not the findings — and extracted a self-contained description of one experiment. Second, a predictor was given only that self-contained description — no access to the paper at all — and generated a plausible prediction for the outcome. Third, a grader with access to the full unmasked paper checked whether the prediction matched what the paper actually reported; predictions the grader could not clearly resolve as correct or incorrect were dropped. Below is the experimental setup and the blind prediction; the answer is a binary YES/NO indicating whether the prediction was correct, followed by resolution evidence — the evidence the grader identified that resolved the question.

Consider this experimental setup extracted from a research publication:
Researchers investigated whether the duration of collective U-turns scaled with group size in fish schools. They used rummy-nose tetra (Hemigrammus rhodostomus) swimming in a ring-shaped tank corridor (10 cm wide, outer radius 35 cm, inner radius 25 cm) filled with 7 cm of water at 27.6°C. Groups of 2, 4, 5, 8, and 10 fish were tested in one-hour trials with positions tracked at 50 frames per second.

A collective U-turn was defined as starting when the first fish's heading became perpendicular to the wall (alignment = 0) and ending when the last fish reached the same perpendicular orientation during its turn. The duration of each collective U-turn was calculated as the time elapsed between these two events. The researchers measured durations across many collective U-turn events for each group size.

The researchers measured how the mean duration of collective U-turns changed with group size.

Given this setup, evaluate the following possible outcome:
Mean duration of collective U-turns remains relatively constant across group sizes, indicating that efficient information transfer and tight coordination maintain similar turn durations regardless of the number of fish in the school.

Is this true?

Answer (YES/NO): NO